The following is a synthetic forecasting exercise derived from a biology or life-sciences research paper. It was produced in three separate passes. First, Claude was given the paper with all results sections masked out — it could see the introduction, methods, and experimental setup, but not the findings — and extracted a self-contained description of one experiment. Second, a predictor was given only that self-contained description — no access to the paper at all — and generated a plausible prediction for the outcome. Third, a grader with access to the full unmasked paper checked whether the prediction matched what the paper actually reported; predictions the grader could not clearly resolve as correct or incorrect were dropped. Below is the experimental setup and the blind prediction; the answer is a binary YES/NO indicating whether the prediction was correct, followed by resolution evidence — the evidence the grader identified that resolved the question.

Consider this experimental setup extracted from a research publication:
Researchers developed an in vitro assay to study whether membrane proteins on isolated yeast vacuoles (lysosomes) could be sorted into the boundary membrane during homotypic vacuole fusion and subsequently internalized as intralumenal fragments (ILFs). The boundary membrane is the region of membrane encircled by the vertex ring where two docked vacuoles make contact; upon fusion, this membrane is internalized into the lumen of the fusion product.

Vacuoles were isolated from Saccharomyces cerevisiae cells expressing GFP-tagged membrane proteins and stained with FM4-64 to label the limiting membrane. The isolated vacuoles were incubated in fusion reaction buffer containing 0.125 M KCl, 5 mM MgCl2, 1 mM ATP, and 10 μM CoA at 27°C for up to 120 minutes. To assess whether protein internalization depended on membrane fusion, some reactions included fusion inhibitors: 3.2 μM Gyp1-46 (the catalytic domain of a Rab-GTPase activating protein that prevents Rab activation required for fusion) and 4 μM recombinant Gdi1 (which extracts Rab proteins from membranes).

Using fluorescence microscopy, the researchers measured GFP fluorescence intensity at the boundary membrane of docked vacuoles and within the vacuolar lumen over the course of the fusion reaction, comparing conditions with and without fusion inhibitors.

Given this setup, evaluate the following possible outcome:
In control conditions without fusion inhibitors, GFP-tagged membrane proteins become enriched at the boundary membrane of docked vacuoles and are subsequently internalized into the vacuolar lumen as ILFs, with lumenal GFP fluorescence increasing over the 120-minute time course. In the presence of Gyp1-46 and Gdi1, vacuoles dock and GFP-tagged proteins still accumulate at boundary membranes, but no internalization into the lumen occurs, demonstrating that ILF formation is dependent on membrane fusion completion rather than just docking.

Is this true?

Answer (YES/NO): NO